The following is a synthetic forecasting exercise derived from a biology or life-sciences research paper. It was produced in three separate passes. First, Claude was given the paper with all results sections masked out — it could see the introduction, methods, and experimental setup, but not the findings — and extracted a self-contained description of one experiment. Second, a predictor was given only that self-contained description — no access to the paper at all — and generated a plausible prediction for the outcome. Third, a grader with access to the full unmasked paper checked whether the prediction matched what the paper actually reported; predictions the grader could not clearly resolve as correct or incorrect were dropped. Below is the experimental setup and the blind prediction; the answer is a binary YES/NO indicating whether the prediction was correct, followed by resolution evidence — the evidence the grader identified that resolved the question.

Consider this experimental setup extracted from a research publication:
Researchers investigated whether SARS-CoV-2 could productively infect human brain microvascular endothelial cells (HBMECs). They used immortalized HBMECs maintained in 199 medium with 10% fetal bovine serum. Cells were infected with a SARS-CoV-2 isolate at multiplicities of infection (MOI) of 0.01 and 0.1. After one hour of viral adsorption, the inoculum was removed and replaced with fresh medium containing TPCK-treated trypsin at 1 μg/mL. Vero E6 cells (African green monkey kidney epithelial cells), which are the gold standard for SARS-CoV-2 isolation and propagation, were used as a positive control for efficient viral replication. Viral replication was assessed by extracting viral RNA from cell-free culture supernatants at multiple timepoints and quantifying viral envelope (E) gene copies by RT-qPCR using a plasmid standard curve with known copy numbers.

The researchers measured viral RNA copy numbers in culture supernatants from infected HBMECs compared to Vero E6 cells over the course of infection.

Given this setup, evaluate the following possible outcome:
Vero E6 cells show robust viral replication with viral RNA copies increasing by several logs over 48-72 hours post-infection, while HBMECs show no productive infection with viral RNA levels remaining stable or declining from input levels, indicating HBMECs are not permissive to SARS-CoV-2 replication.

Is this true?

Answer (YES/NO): YES